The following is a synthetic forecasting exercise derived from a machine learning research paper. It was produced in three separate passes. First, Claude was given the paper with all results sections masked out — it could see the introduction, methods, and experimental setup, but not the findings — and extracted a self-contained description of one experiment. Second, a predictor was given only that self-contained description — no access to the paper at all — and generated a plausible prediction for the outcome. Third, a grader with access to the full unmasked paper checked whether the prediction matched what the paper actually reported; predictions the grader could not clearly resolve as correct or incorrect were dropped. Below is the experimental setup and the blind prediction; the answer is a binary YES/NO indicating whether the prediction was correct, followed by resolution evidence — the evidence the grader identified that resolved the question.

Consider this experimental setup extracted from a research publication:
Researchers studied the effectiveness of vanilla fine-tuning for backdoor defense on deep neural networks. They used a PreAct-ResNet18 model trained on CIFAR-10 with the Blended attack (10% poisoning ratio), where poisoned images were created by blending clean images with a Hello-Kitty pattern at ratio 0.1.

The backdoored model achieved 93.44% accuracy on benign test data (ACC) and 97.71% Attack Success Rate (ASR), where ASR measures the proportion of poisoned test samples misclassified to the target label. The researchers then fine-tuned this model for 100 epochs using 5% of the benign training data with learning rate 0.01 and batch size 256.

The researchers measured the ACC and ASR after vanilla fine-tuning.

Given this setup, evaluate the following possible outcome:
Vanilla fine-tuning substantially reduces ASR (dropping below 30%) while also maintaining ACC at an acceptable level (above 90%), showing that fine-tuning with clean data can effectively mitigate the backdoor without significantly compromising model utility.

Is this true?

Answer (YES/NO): NO